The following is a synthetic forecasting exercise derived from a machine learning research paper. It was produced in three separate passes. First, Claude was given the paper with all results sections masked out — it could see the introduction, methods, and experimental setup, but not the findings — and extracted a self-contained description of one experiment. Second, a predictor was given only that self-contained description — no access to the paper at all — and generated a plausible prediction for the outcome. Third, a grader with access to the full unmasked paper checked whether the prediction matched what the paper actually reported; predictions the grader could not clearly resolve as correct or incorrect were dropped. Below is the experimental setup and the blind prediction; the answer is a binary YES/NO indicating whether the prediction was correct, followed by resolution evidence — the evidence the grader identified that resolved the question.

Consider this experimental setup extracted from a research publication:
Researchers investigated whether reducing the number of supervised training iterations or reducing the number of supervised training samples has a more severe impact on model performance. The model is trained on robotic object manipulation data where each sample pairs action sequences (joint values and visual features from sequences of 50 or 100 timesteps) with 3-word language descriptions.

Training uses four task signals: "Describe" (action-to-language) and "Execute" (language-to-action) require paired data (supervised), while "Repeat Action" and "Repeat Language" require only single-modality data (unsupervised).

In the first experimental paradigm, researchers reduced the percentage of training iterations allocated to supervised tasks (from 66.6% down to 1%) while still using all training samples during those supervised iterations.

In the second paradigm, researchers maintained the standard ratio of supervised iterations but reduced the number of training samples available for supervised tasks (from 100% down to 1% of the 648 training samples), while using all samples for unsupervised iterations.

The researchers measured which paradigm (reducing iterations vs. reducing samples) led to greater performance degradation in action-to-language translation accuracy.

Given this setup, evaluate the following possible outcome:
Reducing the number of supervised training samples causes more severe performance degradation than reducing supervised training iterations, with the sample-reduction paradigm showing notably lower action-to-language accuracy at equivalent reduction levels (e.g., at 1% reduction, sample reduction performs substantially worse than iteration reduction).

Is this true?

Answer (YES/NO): YES